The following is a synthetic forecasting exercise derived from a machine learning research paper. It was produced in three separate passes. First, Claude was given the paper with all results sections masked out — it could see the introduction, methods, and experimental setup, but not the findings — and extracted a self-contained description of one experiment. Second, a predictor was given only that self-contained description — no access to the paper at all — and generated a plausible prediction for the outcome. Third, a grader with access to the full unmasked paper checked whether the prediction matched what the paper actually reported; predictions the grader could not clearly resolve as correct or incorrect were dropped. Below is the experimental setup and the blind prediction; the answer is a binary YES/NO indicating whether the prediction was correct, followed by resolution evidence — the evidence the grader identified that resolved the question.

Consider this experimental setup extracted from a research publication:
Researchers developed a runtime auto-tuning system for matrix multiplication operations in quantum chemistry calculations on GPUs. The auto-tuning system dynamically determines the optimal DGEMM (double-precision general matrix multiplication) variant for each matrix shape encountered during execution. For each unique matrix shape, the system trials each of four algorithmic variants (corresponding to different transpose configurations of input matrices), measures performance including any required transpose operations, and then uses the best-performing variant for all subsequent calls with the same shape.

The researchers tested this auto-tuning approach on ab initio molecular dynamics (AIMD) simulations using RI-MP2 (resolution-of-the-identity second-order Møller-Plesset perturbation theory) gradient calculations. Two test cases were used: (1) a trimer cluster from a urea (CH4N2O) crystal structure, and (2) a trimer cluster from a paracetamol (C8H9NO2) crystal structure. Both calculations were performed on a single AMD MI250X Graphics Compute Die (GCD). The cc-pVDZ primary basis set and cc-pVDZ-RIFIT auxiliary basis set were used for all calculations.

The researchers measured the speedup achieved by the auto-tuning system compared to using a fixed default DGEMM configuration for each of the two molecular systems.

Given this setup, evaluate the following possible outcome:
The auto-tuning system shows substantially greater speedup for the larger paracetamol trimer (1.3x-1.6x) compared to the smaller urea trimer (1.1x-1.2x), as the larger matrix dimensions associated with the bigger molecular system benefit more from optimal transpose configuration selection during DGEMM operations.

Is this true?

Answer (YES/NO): NO